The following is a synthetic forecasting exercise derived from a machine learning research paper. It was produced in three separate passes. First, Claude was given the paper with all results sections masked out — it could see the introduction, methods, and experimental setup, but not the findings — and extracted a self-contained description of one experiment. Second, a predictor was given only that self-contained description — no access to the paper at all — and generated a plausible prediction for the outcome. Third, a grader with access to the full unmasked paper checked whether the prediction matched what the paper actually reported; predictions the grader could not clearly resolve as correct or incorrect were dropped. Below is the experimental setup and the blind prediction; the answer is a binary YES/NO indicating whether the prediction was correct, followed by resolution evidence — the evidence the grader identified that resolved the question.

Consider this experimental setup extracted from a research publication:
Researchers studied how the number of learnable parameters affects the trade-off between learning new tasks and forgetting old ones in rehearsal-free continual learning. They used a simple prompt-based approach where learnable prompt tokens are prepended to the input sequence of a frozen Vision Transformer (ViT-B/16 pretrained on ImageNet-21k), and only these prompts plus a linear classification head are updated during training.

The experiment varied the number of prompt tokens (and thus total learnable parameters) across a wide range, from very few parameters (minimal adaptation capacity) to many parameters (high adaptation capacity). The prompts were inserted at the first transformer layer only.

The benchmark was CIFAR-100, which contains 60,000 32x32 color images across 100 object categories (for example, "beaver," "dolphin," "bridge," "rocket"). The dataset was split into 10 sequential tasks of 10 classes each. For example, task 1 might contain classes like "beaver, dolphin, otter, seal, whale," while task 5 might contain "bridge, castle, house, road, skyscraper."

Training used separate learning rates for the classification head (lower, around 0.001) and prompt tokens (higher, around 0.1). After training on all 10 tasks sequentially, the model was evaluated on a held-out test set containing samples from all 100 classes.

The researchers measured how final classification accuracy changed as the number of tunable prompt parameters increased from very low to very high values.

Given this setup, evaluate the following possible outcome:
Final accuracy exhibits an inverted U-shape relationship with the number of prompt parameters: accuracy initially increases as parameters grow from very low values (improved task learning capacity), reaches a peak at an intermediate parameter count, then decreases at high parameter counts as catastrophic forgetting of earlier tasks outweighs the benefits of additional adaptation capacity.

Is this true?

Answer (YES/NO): YES